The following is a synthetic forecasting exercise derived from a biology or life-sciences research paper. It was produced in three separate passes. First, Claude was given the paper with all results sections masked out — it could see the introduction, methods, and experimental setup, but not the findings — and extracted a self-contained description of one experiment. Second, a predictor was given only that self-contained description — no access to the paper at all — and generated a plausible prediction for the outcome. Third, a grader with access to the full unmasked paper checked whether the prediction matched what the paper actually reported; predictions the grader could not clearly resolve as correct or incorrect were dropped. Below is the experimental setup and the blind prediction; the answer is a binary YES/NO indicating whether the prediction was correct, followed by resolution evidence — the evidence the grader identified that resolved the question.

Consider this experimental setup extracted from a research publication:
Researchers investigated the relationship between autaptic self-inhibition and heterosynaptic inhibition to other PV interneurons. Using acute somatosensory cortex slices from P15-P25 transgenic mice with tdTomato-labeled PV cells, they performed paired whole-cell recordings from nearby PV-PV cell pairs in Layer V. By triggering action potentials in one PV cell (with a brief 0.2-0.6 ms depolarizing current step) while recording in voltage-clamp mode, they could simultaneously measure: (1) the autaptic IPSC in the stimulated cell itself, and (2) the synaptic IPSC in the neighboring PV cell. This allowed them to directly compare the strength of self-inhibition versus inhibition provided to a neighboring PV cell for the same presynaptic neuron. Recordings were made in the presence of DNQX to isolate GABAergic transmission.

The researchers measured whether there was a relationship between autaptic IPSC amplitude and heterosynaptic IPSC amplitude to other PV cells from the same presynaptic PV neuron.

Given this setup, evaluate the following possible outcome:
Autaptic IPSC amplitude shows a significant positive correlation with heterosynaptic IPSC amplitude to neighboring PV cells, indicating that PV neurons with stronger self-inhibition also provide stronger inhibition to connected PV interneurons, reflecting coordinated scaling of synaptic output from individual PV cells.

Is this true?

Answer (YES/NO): NO